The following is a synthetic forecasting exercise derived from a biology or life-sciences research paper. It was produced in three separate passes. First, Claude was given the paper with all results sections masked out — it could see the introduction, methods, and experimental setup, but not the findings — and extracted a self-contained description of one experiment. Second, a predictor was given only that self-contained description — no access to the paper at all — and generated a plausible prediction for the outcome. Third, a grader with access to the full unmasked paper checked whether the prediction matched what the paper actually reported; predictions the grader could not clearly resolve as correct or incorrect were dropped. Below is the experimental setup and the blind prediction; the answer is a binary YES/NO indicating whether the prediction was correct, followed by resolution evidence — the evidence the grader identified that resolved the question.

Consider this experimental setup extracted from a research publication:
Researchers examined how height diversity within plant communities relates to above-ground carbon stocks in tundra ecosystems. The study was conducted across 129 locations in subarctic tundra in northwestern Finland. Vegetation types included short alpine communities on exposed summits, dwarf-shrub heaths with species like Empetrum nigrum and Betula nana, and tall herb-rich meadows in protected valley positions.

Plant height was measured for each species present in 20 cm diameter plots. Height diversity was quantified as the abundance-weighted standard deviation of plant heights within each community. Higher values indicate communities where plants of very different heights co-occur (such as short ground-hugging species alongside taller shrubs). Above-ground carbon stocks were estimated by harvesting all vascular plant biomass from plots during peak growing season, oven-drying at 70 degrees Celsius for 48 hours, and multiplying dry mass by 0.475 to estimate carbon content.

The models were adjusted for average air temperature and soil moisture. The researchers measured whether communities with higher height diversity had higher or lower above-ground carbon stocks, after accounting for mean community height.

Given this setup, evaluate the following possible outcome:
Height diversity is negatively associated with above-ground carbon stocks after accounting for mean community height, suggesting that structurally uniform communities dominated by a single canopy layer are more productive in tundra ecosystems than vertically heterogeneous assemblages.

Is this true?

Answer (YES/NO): NO